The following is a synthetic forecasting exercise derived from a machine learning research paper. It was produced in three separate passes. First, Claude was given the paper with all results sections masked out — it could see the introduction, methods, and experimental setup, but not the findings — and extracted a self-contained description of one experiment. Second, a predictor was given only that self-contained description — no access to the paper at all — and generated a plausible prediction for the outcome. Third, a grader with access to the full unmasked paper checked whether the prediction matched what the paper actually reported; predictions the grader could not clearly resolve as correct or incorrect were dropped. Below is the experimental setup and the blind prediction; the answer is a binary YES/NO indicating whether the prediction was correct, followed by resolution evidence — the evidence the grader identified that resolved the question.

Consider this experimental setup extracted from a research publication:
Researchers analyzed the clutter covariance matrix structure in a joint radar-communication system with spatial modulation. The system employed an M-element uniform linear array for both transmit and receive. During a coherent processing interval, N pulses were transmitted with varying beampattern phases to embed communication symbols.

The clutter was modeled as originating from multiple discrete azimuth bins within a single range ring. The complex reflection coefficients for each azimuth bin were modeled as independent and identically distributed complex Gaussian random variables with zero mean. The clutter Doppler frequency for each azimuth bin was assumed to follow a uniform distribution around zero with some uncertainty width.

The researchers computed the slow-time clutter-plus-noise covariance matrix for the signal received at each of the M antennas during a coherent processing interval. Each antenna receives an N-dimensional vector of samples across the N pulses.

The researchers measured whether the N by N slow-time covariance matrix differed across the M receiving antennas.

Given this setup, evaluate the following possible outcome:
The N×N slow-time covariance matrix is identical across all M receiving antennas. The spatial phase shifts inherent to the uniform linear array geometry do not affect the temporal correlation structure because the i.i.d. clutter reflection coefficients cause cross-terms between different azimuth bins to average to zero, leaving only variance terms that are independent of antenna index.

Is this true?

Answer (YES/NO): YES